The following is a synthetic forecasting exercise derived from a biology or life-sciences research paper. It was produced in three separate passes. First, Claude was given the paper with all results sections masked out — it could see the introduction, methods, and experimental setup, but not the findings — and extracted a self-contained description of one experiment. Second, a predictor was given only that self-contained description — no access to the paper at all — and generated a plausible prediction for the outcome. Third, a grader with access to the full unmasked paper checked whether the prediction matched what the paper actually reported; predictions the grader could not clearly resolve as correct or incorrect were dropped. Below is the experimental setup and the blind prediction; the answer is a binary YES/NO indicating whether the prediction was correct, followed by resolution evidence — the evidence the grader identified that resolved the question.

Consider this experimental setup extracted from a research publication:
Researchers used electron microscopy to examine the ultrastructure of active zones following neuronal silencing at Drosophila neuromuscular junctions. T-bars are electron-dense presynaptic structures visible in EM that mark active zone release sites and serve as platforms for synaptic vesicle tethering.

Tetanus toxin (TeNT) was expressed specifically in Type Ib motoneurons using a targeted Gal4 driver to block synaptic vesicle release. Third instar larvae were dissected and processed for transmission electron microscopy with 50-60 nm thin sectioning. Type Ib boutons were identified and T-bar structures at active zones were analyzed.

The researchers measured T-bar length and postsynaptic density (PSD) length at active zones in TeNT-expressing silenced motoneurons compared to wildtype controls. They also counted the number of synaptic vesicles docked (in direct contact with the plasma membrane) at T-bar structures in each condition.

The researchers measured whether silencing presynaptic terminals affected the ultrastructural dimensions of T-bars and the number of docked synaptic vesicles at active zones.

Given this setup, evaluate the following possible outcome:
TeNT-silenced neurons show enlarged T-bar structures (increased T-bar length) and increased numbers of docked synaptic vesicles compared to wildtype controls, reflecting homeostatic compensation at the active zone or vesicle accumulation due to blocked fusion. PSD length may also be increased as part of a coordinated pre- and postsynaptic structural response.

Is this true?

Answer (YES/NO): NO